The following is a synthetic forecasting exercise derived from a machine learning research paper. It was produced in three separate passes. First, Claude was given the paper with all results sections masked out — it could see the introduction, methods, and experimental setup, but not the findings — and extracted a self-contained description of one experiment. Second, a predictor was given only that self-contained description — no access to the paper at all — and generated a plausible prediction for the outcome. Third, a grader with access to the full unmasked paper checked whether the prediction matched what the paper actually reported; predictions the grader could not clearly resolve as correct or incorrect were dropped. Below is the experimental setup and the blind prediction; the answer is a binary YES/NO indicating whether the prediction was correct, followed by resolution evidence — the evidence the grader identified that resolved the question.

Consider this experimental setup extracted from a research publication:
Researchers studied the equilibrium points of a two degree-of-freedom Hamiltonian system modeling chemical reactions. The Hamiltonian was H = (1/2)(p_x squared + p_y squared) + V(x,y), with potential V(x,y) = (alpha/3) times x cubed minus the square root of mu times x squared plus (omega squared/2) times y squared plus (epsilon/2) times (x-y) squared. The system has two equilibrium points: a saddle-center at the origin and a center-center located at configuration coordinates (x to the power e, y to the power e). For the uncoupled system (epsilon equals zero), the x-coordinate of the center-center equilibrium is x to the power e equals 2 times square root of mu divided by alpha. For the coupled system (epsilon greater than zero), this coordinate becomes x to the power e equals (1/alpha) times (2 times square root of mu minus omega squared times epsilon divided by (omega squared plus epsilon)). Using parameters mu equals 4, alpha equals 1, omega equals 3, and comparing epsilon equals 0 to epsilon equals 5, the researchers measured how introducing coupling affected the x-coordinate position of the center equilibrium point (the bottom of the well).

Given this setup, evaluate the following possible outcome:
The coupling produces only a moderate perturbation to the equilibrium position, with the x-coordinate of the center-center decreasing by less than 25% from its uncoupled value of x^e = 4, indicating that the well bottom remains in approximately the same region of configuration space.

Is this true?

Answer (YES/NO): NO